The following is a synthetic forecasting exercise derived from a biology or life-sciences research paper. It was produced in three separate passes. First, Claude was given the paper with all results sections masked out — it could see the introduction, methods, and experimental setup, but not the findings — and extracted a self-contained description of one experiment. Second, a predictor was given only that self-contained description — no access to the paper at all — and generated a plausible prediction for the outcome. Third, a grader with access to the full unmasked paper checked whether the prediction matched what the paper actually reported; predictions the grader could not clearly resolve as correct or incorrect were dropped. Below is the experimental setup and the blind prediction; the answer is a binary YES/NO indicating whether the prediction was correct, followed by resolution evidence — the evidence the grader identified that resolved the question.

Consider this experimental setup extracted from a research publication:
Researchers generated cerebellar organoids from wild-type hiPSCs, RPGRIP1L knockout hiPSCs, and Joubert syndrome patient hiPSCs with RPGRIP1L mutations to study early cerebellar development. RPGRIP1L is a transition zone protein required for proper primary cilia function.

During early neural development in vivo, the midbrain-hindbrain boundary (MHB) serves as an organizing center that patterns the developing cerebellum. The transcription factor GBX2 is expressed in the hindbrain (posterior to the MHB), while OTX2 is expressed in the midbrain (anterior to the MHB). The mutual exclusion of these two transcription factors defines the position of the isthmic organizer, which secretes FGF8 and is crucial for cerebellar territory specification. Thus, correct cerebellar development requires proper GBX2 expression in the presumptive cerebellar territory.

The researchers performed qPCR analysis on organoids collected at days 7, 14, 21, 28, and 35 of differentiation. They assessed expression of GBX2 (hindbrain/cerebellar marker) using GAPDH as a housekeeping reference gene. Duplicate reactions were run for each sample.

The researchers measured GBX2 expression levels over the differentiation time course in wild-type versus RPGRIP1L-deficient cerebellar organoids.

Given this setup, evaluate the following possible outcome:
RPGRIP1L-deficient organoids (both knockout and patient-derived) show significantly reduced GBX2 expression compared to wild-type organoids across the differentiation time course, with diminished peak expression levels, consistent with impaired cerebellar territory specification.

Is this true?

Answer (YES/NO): NO